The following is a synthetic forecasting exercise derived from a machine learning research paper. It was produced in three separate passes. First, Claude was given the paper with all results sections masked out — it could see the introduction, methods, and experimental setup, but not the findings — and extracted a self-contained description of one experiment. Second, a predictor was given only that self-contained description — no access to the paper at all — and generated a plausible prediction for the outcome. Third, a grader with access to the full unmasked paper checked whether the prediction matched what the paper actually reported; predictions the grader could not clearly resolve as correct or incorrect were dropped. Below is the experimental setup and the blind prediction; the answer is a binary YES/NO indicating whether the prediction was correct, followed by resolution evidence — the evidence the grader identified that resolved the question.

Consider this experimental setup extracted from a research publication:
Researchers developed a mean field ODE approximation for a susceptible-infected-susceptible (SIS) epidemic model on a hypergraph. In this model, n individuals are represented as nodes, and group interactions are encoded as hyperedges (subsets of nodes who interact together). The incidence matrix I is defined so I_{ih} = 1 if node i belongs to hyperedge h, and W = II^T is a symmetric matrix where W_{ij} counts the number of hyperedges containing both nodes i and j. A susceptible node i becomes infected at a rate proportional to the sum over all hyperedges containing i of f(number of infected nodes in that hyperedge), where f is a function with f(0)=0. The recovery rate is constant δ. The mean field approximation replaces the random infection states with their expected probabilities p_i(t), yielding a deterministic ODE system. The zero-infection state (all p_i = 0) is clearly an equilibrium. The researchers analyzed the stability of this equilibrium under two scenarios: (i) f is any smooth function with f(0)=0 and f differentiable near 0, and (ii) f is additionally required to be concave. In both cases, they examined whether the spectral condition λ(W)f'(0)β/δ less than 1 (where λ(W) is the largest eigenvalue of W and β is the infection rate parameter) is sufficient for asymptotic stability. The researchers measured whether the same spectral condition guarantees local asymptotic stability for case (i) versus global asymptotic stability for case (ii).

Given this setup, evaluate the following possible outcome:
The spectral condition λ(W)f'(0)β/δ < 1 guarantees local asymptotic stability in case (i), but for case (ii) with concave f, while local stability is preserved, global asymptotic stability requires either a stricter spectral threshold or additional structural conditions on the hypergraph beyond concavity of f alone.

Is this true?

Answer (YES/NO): NO